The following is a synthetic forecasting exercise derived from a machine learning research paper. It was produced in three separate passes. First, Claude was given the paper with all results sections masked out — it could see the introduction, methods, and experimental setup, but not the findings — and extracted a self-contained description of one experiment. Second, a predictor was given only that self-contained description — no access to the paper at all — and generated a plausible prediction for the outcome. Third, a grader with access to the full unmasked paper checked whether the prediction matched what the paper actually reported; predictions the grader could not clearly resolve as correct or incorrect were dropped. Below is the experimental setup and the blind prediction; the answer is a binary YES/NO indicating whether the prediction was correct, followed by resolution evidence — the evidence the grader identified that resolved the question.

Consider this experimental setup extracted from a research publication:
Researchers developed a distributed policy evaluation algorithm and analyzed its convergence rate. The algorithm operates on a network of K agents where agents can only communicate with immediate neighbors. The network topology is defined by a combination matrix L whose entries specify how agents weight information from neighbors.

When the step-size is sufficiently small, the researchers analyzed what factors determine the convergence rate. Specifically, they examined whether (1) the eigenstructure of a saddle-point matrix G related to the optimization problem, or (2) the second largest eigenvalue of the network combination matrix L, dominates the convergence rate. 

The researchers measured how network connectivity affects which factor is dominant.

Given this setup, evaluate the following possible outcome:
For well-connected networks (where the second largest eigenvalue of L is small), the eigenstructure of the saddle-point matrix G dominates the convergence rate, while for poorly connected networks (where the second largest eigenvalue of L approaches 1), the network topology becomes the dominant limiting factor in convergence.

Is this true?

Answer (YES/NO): YES